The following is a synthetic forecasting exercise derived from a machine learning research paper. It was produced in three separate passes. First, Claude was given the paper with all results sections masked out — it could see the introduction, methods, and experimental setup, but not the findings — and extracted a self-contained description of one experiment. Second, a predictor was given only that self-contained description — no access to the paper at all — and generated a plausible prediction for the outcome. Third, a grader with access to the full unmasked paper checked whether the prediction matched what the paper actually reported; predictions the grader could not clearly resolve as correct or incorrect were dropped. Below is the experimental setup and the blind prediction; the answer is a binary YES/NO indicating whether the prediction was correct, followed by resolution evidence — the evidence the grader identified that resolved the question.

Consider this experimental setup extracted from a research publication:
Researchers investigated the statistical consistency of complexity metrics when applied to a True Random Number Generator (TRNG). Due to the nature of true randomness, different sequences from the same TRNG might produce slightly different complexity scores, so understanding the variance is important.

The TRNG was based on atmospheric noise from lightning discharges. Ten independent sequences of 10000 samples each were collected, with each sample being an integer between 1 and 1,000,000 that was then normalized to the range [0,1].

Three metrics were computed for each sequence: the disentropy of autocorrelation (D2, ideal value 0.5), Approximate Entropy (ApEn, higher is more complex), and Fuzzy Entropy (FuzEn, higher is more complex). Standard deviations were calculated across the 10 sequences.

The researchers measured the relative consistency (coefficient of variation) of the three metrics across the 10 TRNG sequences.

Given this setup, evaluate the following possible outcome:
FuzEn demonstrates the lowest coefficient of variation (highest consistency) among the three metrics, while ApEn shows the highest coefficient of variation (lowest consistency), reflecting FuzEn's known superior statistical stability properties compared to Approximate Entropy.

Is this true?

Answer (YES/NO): NO